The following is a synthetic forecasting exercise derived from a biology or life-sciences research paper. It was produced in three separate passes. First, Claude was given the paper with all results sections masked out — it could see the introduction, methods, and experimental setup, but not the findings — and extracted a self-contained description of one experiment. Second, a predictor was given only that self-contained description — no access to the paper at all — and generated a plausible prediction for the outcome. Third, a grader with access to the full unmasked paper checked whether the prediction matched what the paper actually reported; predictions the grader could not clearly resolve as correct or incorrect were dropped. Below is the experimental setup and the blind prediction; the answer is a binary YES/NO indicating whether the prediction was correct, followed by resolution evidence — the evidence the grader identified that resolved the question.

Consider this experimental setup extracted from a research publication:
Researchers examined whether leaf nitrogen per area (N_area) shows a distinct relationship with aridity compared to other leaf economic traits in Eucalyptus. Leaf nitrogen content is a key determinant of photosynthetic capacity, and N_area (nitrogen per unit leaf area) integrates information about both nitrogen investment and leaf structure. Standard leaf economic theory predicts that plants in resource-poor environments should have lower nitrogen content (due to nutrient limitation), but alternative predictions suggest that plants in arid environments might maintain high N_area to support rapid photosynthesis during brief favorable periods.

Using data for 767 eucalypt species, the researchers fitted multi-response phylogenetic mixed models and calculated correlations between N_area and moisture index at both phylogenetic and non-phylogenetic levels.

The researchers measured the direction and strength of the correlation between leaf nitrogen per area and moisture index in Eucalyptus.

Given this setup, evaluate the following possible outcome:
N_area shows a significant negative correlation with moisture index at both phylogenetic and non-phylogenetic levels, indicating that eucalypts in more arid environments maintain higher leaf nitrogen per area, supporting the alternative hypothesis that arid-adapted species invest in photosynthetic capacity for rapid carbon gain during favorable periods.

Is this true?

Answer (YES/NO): YES